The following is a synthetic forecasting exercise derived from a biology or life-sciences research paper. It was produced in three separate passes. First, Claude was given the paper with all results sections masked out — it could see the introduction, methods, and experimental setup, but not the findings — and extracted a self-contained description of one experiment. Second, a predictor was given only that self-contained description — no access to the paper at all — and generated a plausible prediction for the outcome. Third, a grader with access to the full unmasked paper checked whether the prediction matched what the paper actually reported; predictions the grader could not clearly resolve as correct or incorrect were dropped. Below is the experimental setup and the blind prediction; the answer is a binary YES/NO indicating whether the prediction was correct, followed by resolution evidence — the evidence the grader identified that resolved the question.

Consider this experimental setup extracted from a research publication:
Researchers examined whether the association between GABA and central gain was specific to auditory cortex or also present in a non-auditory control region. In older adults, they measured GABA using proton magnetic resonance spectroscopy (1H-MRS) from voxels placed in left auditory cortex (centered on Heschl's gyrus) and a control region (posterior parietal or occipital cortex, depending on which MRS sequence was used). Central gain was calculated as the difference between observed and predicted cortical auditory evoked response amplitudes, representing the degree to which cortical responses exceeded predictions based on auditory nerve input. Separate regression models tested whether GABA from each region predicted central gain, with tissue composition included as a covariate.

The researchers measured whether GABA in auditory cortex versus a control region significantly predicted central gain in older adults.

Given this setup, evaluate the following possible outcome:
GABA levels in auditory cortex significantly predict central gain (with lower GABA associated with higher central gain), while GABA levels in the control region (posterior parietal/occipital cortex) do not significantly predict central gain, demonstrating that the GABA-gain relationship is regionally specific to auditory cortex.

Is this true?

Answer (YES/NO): YES